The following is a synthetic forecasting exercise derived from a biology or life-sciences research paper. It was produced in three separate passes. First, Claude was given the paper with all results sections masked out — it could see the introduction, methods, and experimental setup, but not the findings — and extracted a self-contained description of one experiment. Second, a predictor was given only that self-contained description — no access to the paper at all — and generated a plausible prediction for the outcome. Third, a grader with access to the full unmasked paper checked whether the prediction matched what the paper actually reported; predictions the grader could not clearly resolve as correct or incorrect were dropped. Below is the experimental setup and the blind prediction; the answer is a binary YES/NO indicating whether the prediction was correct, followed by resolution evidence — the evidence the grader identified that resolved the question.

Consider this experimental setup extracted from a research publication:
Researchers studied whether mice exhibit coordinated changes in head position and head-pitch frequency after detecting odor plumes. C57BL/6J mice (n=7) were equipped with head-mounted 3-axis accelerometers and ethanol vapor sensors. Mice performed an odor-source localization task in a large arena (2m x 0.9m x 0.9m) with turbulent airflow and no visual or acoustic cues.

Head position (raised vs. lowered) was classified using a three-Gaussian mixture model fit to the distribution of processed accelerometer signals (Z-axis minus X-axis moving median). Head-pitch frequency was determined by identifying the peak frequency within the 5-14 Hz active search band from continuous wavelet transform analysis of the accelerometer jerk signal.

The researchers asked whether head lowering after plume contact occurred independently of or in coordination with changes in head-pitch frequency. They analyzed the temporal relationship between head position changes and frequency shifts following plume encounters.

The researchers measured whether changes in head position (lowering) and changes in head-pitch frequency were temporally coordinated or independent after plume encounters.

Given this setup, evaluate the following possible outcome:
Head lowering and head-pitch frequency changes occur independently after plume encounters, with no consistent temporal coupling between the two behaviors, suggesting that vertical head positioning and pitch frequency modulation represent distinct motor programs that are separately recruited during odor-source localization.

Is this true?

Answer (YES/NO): NO